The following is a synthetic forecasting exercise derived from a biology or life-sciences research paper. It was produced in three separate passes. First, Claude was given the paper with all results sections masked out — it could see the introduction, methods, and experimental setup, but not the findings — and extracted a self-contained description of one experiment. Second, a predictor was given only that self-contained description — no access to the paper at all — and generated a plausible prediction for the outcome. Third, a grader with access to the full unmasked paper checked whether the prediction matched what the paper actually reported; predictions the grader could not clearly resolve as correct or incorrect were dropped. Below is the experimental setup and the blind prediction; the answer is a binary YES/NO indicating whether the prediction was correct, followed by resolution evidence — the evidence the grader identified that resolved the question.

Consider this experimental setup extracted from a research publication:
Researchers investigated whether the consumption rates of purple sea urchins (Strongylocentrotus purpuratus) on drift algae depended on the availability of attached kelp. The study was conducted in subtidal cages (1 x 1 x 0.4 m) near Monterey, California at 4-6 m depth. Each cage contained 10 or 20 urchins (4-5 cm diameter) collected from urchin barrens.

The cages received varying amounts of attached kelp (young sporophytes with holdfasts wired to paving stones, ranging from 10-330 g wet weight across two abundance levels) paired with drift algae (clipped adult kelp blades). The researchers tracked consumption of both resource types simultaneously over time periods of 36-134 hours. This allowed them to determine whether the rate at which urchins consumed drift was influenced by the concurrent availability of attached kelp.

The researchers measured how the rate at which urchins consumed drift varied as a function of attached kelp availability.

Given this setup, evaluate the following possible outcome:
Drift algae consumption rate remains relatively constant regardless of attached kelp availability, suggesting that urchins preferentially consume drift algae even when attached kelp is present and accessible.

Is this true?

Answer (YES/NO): YES